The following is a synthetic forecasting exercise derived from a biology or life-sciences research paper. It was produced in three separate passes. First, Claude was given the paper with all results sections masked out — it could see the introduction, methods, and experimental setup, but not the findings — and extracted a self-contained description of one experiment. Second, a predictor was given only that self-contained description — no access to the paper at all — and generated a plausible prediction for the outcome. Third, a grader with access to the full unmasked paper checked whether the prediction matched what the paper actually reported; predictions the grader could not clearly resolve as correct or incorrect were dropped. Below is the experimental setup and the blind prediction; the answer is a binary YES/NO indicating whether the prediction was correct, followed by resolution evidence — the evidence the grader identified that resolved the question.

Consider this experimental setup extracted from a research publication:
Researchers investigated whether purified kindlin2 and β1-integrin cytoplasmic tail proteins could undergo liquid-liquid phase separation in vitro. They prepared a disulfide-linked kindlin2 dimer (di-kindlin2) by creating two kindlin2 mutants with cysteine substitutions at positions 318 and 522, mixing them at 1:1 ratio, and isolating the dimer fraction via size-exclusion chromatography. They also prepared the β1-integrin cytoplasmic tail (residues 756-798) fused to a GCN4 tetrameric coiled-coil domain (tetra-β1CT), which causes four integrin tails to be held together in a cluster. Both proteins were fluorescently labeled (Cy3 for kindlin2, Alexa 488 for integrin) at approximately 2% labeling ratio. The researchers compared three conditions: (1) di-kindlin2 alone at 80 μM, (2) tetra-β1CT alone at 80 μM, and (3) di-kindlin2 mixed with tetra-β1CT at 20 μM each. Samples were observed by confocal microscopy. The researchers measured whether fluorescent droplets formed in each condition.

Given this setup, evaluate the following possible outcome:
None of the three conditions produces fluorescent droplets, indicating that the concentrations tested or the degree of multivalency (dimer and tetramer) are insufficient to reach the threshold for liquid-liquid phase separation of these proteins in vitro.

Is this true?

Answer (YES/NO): NO